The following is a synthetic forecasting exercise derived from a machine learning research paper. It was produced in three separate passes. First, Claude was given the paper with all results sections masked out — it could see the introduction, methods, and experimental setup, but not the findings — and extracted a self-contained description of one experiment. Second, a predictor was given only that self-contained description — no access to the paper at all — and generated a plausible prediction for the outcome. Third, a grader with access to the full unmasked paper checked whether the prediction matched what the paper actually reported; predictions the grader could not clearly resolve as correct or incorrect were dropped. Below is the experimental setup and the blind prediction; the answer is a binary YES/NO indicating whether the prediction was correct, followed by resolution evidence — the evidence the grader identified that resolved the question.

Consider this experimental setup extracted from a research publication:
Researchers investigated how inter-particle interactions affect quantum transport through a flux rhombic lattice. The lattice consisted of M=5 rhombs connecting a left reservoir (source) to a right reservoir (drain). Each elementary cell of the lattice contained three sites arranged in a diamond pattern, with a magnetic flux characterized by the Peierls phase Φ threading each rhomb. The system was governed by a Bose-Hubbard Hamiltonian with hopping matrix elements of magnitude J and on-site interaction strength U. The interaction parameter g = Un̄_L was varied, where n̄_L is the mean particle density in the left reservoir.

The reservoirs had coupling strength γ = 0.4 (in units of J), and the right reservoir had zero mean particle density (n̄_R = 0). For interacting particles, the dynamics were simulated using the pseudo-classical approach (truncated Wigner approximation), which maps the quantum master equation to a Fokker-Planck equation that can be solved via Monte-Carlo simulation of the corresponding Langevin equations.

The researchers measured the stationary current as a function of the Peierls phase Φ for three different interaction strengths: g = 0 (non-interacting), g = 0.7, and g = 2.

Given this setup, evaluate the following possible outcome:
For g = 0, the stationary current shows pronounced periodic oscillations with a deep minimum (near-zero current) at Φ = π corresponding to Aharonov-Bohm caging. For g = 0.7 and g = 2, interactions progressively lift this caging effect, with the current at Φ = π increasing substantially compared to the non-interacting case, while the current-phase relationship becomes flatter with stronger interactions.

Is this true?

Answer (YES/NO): YES